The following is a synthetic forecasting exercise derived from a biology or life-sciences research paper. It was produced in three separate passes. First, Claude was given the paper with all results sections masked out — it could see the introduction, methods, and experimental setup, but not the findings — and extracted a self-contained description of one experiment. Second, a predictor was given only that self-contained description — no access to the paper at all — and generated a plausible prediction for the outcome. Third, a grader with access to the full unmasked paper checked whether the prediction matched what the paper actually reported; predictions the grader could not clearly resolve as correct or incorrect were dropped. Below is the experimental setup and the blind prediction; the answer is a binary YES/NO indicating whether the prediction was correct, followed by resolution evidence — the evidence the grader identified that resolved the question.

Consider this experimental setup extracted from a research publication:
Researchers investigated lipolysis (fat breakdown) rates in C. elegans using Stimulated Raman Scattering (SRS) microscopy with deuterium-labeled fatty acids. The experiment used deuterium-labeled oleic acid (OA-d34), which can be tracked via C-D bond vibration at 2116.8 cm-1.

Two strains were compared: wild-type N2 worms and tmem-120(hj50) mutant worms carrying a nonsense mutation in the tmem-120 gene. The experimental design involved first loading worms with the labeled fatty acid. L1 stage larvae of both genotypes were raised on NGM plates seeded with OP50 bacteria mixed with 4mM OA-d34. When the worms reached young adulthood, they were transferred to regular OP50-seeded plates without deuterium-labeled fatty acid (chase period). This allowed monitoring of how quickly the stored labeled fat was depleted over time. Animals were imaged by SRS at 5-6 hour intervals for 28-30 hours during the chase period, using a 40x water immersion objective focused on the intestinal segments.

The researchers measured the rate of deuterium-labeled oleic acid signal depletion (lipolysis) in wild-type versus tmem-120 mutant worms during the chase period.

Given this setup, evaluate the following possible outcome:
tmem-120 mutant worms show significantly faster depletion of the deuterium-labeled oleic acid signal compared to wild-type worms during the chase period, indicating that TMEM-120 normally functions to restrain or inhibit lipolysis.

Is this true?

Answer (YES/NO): NO